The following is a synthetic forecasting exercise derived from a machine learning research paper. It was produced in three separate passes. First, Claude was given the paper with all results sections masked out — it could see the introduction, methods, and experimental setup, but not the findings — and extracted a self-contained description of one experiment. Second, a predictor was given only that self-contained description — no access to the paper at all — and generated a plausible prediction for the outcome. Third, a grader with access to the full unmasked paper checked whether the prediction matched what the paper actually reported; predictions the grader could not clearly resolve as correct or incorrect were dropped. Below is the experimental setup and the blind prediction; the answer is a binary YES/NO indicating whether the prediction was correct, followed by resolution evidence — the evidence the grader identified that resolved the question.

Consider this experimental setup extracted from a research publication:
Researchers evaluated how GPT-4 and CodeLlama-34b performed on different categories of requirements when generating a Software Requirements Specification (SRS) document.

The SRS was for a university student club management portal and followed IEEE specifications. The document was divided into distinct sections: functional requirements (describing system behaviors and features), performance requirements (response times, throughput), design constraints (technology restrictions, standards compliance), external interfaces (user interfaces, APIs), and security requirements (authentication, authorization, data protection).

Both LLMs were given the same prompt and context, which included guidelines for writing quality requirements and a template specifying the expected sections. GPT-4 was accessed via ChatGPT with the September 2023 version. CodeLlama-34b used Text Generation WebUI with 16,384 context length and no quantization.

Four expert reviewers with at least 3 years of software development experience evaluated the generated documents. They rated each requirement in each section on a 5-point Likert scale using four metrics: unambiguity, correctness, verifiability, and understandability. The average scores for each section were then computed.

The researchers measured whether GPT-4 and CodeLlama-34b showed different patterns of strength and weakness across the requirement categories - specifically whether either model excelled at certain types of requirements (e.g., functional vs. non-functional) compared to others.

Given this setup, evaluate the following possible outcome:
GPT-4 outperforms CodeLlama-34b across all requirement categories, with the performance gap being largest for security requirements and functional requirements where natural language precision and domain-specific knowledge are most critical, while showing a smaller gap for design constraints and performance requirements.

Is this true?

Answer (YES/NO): NO